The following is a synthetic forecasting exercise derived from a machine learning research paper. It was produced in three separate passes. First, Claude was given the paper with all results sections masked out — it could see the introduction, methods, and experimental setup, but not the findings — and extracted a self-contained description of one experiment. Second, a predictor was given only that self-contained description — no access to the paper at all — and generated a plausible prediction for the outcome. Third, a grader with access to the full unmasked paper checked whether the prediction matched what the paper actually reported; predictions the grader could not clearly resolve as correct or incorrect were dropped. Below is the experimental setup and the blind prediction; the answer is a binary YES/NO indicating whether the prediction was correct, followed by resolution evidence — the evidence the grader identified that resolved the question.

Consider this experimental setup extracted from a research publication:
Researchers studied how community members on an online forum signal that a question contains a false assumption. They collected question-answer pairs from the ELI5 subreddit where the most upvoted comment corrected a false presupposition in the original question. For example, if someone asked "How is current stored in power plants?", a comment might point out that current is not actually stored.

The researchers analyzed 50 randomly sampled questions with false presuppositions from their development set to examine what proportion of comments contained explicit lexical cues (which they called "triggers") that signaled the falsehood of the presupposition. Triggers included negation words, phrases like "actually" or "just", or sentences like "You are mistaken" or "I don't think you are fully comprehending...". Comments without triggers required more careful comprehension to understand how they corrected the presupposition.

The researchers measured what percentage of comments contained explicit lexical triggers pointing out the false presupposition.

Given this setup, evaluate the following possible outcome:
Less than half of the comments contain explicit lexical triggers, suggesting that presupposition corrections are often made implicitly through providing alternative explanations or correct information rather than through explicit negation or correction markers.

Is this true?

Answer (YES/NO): NO